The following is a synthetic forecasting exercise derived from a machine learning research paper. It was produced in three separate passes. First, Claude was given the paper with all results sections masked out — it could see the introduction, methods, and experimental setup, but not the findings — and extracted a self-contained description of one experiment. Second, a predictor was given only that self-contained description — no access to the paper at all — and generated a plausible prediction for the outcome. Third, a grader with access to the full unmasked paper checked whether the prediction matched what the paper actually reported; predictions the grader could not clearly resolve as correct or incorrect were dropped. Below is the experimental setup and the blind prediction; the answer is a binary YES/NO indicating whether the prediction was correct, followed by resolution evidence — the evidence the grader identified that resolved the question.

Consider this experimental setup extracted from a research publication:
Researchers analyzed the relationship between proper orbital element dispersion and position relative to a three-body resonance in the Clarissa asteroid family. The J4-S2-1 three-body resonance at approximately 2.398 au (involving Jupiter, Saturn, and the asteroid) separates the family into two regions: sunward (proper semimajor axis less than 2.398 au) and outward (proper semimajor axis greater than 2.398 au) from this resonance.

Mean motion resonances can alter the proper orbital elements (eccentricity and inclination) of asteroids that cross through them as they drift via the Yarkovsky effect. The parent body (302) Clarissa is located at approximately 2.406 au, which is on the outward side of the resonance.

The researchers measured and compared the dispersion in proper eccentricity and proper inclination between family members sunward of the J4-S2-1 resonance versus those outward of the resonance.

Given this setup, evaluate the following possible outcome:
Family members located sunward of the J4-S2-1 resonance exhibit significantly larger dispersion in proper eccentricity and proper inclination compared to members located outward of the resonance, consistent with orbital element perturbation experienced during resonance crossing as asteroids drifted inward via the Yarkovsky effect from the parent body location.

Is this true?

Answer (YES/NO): YES